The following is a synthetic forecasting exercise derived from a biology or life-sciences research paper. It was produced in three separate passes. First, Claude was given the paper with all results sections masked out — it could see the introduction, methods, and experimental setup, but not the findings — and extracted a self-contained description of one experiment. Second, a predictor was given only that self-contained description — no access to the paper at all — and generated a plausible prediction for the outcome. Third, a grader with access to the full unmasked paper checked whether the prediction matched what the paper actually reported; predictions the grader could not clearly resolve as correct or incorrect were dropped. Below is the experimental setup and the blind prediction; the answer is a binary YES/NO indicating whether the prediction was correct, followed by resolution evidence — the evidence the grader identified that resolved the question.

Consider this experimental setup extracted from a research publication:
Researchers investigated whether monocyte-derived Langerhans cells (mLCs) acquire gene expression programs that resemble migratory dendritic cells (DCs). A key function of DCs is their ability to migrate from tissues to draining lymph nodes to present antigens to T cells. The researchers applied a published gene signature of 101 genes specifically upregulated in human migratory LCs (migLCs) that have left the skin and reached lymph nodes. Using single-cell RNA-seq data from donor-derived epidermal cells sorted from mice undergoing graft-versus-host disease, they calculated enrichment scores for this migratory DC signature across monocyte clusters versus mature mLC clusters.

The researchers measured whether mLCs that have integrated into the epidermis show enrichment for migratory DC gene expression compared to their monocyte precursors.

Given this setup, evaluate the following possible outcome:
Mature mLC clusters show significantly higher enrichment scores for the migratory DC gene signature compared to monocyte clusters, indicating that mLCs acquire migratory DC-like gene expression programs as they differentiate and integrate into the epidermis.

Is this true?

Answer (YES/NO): NO